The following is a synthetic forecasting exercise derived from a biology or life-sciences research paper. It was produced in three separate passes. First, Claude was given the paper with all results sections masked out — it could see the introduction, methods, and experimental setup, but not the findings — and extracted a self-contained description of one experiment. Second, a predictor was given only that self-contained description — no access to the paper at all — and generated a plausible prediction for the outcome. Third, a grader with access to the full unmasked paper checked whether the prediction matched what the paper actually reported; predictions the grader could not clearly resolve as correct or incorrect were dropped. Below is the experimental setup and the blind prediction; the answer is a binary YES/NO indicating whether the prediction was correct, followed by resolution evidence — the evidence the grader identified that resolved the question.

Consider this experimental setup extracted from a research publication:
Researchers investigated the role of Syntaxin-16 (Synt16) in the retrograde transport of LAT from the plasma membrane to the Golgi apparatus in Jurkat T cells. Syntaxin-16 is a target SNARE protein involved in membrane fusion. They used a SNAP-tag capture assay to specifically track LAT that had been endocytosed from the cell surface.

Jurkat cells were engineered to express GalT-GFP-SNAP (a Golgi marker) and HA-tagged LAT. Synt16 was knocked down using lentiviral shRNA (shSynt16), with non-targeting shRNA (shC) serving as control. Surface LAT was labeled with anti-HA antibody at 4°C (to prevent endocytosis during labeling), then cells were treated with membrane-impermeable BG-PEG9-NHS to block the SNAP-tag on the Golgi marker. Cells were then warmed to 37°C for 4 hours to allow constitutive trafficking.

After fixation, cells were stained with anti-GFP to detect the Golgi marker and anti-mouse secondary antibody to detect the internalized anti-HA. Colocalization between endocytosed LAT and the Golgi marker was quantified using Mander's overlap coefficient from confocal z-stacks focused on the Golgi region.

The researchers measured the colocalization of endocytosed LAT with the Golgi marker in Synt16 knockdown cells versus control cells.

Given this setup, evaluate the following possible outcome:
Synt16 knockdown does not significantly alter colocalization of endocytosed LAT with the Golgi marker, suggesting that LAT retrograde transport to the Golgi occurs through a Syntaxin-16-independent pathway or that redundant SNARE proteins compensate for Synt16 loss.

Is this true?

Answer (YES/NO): NO